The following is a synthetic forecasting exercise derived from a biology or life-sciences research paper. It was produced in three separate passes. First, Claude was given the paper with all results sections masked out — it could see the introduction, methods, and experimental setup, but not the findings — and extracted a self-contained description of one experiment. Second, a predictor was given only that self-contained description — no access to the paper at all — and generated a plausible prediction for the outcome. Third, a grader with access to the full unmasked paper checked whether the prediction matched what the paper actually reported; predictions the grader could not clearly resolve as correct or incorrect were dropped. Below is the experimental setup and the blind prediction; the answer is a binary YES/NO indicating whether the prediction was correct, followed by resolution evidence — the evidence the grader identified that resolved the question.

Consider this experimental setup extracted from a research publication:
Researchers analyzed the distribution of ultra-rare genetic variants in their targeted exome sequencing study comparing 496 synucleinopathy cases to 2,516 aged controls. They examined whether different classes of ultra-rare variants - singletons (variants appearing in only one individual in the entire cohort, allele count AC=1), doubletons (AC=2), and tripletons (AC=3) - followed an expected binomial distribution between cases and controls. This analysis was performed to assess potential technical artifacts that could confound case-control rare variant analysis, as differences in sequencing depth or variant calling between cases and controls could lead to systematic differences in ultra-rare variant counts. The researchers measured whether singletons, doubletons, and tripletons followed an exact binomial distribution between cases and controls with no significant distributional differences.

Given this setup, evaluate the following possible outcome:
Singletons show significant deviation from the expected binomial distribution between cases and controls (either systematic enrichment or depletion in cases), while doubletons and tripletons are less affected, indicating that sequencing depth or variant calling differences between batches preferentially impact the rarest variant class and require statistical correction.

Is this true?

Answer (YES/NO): YES